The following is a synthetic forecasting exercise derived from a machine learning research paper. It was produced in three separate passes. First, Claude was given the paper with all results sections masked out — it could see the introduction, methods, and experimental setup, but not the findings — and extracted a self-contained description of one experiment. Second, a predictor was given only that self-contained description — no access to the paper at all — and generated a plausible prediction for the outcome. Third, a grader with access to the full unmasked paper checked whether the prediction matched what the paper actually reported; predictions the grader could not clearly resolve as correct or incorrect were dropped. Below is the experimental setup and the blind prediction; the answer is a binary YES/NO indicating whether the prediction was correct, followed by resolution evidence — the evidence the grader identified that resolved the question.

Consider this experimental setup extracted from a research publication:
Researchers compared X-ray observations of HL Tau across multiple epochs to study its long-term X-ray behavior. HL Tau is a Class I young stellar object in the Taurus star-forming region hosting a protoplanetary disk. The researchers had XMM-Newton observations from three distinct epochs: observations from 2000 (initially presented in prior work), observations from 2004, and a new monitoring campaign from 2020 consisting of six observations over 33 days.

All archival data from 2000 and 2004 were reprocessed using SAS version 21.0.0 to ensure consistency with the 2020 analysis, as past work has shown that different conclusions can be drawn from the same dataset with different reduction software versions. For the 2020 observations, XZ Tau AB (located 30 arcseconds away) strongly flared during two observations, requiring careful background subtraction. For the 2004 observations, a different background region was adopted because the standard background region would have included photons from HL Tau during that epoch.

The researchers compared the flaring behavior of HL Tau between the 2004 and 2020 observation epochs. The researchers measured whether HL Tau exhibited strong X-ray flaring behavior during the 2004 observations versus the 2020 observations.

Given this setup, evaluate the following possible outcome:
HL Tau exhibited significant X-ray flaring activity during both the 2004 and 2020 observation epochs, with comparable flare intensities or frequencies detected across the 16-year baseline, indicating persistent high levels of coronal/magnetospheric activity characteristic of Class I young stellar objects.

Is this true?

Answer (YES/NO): NO